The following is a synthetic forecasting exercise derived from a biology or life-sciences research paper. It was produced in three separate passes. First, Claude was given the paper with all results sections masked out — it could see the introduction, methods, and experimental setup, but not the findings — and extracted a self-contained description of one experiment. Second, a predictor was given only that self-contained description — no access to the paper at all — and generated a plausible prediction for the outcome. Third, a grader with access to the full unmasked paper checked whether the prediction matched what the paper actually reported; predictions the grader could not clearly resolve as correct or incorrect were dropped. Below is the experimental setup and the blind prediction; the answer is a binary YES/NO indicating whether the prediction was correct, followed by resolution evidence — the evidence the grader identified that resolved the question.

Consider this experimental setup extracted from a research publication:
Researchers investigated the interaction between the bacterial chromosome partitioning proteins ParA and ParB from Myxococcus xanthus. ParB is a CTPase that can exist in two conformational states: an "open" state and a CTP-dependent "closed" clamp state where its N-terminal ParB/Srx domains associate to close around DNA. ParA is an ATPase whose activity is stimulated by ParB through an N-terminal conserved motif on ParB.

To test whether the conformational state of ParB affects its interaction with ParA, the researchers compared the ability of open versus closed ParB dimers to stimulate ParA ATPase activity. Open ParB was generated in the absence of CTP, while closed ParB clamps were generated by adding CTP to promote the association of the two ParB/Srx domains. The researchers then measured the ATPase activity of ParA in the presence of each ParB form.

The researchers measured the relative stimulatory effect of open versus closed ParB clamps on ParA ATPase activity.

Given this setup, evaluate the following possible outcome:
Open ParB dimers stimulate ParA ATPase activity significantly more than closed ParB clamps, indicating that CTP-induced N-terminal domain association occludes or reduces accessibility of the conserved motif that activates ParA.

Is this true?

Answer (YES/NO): NO